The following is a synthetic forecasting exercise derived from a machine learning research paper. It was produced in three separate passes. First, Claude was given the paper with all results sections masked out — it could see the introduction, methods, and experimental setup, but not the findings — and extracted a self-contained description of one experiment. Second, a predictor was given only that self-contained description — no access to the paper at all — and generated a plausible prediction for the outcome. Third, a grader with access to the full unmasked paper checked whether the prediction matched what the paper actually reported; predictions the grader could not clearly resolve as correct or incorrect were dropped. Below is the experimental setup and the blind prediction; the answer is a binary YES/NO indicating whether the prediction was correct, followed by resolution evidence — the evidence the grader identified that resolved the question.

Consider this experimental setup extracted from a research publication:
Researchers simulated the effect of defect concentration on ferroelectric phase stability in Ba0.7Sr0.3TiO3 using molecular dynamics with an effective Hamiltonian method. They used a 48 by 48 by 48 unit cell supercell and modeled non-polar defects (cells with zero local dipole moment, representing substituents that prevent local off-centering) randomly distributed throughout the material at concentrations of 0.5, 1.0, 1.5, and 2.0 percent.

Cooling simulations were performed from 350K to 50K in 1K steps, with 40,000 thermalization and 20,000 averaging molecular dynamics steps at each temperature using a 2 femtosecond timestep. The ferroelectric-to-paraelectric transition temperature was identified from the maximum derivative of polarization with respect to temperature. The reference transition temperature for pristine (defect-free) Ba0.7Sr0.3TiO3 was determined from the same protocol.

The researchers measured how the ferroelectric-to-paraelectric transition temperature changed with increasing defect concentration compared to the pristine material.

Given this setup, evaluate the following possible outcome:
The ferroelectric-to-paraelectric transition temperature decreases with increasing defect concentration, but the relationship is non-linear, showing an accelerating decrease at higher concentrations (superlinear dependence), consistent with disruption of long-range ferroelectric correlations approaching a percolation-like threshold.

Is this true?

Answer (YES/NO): NO